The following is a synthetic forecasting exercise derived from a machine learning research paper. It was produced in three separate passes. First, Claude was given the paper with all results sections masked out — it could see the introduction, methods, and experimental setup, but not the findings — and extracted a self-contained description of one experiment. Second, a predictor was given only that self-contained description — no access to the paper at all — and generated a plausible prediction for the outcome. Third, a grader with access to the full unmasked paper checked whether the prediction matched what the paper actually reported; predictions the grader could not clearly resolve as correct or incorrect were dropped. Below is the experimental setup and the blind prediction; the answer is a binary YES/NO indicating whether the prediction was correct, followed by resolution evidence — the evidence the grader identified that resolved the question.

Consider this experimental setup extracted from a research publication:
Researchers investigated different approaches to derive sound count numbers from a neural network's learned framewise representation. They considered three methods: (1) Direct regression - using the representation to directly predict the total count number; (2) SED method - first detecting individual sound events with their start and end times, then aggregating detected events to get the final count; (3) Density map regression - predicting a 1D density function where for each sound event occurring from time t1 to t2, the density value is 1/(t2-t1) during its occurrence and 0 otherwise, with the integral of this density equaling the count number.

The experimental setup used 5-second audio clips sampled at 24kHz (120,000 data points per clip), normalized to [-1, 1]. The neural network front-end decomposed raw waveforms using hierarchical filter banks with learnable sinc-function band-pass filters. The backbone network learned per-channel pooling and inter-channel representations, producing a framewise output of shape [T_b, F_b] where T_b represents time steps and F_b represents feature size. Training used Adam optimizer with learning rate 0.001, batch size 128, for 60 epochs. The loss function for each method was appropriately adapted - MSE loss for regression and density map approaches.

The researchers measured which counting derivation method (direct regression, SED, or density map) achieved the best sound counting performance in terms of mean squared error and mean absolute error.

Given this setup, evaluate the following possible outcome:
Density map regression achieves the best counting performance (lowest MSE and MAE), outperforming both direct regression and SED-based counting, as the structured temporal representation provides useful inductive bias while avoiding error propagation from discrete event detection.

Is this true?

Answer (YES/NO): YES